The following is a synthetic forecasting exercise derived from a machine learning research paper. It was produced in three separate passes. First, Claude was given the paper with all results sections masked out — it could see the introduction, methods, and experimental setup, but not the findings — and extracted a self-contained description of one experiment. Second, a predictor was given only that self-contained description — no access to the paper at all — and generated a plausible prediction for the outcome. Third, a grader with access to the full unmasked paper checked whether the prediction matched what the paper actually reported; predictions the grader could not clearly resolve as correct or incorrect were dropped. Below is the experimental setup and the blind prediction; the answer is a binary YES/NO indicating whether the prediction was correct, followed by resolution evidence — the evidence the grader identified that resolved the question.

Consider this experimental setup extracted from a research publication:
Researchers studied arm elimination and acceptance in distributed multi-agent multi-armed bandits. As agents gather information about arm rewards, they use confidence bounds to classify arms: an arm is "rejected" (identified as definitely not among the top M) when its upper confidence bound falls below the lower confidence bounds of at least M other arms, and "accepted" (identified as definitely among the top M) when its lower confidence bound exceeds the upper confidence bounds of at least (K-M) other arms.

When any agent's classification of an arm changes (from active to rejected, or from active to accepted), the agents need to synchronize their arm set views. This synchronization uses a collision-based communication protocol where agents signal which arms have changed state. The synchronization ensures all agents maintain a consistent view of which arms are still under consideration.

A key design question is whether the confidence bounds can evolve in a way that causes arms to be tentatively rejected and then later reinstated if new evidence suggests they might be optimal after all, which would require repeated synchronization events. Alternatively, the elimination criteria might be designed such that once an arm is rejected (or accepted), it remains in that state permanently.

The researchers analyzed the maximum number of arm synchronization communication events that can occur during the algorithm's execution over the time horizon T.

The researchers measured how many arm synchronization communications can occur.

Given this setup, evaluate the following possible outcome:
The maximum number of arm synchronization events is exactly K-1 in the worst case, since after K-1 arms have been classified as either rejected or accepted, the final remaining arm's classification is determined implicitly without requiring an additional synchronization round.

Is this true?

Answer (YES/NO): NO